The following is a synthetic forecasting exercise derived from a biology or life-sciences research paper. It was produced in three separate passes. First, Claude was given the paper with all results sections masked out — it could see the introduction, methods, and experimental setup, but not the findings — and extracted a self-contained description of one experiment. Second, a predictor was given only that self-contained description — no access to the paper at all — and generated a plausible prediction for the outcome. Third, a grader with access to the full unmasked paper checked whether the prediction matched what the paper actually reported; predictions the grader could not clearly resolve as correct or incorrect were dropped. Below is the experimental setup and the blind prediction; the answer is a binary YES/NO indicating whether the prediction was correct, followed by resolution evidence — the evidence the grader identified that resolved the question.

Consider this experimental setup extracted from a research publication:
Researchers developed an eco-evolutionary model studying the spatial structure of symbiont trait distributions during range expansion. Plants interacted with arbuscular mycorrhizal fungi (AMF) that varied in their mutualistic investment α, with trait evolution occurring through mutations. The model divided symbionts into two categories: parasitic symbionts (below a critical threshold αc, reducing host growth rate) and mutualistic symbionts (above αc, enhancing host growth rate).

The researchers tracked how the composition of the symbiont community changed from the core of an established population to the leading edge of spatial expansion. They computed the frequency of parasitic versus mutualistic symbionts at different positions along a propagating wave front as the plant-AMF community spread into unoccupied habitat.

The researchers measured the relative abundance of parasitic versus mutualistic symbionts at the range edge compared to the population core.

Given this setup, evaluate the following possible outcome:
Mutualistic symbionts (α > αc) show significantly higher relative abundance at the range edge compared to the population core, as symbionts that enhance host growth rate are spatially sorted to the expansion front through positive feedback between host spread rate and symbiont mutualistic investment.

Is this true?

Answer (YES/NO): YES